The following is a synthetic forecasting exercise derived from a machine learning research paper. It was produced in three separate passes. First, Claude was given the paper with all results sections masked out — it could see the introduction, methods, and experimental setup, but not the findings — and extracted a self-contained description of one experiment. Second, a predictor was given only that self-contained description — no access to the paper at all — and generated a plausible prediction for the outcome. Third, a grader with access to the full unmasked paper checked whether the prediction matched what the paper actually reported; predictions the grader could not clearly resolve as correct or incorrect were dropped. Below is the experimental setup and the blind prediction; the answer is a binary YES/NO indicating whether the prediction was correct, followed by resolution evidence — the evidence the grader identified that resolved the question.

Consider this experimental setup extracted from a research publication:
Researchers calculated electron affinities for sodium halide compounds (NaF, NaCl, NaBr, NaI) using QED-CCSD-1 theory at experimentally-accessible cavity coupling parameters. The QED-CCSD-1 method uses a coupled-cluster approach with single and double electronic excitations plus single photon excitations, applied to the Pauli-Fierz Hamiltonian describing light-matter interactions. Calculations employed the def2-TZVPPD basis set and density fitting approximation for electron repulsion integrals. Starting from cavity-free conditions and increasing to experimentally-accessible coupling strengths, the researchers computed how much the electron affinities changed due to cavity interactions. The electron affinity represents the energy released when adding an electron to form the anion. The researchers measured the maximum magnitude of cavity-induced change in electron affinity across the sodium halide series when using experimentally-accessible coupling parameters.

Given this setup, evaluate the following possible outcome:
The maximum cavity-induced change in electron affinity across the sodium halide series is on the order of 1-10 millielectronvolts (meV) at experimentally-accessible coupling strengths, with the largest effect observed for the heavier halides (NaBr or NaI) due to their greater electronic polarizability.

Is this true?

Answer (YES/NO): NO